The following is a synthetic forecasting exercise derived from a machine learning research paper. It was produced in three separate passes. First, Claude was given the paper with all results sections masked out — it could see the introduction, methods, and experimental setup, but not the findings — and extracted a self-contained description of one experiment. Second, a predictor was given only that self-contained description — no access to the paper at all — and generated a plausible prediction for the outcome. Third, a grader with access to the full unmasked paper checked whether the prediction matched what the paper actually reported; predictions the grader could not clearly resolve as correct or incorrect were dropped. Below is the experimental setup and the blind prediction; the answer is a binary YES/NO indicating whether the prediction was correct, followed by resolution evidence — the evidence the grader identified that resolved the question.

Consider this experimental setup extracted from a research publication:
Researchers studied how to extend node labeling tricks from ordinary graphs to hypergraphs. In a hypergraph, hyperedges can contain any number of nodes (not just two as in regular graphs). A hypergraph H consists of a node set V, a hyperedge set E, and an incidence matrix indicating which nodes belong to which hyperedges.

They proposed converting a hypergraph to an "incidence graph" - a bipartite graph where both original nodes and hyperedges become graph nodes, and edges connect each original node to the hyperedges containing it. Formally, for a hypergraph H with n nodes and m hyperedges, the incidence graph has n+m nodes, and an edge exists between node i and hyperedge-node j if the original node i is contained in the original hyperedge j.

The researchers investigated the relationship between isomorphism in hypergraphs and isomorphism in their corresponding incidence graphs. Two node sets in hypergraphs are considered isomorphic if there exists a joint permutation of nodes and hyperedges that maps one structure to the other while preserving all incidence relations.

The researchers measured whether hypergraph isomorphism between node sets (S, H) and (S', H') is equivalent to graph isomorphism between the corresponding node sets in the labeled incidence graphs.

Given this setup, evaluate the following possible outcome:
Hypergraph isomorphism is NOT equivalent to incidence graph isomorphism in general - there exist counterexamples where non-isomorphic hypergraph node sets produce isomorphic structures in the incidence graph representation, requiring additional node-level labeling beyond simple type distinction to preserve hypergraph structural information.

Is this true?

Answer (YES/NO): NO